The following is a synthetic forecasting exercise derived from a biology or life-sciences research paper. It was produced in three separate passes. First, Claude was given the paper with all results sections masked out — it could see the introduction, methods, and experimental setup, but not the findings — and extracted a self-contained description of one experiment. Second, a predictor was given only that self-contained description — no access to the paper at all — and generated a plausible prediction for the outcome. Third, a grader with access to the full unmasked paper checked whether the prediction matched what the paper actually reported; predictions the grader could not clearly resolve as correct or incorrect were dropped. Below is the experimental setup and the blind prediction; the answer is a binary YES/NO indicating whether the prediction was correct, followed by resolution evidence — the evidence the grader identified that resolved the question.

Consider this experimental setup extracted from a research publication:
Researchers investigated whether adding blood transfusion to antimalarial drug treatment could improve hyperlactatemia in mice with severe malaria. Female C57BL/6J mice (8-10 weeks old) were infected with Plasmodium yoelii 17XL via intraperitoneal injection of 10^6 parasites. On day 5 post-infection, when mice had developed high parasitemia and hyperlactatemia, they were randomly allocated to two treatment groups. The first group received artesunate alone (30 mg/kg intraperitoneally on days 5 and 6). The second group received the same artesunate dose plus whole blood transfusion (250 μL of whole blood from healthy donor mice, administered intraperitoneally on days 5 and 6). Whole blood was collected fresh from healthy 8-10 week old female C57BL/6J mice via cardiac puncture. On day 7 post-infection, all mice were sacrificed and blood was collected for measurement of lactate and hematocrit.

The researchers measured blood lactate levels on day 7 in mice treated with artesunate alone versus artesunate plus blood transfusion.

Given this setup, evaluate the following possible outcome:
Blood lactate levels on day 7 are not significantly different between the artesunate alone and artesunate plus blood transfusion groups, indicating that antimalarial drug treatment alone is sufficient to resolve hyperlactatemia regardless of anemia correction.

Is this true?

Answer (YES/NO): NO